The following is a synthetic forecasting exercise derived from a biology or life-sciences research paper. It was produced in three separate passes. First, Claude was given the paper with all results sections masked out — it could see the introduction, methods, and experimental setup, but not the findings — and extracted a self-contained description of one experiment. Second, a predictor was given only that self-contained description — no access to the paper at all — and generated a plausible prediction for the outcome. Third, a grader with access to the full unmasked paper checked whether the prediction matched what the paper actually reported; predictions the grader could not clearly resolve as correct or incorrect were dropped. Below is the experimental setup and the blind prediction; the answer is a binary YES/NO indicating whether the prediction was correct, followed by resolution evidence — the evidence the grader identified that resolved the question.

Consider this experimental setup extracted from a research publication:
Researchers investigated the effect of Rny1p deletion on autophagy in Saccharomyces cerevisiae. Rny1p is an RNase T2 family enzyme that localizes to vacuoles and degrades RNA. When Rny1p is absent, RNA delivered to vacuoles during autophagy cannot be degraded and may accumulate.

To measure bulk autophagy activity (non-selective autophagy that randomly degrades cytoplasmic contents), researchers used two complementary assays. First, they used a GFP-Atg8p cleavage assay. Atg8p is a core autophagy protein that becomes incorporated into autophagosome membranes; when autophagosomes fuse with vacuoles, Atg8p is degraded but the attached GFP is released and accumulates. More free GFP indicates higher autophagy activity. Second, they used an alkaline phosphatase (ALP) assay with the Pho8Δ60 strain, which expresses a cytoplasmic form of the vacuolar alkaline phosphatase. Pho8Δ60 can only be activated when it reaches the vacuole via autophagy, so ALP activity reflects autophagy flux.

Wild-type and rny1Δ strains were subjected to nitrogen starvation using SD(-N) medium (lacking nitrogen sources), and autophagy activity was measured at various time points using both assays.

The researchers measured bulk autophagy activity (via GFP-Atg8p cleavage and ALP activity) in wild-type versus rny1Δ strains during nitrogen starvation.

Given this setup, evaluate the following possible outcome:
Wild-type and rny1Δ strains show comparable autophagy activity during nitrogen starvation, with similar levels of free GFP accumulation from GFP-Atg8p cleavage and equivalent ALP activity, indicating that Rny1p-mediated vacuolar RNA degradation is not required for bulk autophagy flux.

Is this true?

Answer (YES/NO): NO